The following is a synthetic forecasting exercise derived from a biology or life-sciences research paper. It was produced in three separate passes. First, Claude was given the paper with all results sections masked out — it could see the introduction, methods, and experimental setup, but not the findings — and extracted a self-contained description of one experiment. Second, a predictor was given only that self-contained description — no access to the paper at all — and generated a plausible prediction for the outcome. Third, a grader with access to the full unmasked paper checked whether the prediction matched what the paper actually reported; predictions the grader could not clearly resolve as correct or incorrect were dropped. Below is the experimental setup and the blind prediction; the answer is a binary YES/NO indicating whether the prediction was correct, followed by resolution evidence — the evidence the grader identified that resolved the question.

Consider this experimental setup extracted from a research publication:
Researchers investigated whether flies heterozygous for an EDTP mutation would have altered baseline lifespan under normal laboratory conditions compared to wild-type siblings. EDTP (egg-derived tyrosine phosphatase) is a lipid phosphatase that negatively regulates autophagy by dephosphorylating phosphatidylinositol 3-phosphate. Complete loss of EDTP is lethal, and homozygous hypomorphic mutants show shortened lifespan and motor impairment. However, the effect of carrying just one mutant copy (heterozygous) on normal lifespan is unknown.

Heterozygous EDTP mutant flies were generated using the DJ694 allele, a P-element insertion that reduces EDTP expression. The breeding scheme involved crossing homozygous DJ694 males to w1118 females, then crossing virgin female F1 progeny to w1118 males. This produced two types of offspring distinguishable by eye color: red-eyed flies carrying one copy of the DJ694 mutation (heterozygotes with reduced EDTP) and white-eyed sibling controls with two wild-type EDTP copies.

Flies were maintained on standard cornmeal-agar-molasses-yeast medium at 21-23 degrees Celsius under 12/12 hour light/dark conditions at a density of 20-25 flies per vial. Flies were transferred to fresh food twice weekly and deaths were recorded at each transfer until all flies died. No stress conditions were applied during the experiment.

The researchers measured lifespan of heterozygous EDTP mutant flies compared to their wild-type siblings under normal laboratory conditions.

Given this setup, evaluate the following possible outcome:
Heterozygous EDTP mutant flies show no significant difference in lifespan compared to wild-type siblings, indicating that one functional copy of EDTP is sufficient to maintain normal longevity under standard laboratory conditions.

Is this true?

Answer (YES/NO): YES